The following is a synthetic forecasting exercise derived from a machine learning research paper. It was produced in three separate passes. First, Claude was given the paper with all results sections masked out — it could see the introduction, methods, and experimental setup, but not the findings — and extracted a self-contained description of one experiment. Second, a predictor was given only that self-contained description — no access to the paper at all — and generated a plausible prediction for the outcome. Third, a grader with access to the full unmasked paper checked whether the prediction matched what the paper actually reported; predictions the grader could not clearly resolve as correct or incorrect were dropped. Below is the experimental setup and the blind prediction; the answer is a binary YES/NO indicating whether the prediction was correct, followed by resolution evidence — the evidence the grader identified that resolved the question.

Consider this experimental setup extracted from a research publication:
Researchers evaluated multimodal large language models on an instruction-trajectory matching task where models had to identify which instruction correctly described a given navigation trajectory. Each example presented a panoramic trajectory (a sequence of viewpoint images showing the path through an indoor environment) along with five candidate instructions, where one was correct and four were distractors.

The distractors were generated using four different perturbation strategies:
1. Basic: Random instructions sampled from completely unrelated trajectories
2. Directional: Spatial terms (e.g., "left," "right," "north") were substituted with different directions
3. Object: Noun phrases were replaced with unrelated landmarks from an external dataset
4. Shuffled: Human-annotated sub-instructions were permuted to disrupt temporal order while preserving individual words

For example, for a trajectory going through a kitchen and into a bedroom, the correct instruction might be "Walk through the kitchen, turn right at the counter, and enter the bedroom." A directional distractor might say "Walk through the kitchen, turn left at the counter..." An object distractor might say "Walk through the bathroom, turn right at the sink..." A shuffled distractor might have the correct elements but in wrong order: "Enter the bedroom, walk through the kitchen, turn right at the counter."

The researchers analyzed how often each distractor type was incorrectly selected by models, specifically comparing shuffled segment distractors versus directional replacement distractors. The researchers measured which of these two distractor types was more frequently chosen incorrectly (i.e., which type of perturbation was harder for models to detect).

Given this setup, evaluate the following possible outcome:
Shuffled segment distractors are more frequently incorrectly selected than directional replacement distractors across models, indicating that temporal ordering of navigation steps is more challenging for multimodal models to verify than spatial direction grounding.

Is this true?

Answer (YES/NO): YES